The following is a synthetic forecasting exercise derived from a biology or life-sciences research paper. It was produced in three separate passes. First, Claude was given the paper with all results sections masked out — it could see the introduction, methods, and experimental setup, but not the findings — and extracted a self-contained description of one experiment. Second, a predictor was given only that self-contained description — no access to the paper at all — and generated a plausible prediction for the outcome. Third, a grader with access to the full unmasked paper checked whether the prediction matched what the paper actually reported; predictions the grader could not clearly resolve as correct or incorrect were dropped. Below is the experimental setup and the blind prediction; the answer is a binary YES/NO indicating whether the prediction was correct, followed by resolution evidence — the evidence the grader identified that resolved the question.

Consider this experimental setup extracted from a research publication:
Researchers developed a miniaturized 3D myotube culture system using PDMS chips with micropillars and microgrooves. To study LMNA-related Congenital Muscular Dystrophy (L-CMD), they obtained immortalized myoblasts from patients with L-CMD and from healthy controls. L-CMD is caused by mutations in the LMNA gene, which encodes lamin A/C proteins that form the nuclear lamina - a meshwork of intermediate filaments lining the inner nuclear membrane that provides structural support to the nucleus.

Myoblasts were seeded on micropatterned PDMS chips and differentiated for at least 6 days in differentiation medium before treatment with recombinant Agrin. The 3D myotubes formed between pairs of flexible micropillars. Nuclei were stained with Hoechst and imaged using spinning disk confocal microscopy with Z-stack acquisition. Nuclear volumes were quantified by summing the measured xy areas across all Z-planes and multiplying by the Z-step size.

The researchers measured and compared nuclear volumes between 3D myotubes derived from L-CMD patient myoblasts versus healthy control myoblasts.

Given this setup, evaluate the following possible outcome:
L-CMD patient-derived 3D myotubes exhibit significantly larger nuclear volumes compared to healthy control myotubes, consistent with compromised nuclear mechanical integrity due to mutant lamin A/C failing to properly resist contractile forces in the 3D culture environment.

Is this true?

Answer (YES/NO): YES